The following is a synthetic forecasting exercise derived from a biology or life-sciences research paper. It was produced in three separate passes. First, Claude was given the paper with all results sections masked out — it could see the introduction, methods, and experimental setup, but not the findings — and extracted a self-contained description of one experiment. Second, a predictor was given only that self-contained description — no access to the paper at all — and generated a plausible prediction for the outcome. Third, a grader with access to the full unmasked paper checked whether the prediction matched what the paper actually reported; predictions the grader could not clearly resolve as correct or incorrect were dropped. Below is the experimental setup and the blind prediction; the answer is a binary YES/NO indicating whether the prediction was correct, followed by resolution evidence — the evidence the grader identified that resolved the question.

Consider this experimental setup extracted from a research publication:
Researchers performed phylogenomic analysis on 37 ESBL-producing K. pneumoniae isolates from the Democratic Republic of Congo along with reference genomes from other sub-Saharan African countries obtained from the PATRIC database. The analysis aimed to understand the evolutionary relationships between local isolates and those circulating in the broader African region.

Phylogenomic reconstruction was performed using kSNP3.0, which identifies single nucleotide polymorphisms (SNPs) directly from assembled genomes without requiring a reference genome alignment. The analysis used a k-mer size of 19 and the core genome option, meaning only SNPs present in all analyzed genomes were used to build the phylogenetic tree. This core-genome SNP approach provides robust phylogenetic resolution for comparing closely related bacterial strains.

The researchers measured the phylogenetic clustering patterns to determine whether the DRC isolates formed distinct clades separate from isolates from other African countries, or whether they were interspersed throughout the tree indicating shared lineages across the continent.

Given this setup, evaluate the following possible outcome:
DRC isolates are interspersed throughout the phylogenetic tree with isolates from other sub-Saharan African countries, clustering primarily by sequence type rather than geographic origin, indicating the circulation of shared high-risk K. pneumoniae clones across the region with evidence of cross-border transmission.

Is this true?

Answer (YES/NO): NO